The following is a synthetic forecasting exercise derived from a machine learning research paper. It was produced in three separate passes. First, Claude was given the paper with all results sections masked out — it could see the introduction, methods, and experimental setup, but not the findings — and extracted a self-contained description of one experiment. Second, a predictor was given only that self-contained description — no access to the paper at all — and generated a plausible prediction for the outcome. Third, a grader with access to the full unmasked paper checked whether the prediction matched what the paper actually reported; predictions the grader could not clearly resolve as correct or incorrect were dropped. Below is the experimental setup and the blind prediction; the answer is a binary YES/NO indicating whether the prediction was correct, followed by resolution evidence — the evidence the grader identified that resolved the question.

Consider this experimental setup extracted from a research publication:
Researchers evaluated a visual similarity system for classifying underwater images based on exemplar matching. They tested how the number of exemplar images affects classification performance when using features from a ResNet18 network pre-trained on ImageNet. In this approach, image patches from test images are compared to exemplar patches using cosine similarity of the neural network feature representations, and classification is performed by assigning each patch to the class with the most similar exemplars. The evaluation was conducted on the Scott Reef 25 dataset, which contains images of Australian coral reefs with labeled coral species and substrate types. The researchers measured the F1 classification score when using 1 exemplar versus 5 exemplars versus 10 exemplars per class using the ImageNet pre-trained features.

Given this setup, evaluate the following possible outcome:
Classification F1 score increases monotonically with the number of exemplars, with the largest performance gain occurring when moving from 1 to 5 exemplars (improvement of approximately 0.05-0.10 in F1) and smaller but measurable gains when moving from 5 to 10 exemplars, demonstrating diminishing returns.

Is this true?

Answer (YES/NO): NO